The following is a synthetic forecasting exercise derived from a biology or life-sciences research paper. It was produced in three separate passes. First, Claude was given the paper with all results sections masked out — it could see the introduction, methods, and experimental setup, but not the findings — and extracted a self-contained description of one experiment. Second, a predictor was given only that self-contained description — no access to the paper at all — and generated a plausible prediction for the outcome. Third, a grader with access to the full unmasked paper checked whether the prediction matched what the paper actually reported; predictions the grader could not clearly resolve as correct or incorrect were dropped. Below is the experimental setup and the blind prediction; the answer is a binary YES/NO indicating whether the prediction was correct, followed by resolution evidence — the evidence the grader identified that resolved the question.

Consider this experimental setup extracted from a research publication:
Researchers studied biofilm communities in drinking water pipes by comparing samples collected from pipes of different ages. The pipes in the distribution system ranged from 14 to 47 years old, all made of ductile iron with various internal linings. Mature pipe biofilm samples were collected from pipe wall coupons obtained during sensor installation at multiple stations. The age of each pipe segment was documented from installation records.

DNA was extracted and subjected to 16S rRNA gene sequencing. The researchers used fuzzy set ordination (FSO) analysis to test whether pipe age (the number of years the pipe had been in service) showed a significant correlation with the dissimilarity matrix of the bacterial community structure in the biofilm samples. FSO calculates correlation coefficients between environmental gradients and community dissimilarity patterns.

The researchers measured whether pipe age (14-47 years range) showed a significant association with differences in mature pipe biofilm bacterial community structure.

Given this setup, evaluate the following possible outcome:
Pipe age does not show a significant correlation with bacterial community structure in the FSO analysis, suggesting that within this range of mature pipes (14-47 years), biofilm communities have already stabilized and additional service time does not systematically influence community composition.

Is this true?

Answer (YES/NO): NO